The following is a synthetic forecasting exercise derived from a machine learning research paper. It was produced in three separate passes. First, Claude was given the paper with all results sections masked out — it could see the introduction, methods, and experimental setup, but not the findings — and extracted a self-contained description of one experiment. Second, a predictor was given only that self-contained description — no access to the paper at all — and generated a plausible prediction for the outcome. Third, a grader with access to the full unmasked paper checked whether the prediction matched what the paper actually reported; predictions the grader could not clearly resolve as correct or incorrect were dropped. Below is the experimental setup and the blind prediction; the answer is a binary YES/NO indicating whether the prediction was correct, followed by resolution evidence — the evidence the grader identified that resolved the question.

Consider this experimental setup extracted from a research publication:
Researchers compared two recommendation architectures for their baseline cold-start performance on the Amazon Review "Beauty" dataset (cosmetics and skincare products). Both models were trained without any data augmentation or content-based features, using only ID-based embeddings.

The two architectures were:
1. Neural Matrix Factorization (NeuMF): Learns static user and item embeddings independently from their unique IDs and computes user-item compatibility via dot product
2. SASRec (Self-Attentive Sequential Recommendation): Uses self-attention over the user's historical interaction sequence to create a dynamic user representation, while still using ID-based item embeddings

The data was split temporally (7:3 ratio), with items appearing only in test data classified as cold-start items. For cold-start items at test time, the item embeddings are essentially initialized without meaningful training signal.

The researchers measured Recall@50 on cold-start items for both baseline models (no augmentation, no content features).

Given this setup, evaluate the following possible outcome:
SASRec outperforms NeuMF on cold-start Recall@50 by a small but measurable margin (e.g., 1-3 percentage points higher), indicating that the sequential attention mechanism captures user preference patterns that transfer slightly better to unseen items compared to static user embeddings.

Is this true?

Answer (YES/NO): NO